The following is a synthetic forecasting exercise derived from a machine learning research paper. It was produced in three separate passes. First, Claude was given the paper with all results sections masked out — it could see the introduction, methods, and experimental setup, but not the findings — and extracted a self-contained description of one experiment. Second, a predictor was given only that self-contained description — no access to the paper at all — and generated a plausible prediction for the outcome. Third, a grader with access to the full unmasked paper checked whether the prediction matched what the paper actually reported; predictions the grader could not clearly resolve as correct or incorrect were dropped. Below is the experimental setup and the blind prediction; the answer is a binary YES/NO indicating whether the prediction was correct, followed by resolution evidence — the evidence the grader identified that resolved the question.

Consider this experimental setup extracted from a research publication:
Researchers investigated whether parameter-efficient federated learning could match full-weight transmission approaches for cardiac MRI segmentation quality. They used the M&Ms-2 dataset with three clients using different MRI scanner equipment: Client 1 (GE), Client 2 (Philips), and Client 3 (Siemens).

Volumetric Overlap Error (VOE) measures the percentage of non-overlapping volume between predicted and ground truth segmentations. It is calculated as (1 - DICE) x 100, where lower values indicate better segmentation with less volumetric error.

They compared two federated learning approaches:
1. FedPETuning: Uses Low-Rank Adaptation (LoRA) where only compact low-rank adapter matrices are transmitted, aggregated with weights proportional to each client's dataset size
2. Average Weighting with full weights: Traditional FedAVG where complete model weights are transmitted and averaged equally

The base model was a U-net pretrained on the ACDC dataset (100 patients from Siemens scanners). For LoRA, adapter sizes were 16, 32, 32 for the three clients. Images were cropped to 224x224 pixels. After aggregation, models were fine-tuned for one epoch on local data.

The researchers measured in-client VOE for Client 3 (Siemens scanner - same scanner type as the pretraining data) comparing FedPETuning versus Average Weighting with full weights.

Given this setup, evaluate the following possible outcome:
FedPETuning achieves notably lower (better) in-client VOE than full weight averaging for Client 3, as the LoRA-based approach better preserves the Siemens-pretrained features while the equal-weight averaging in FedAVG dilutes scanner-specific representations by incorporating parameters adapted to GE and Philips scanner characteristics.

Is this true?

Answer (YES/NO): YES